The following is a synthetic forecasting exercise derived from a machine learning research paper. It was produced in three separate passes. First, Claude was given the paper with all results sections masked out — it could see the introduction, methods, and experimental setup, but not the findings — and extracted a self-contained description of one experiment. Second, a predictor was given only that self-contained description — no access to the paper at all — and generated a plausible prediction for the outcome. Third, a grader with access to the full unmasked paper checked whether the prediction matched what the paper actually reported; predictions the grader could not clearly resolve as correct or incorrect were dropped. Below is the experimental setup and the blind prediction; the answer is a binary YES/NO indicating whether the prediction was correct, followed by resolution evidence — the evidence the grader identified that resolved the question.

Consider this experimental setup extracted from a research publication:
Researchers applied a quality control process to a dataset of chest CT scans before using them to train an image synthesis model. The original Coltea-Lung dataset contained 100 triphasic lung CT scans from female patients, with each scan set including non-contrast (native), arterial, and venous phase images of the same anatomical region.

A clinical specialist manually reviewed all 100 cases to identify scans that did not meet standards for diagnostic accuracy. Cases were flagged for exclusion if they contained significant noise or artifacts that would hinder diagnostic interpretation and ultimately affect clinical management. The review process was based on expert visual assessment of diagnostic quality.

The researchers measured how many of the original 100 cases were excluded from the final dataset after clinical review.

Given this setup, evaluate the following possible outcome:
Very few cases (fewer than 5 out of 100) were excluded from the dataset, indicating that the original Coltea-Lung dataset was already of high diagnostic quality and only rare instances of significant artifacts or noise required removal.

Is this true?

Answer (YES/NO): NO